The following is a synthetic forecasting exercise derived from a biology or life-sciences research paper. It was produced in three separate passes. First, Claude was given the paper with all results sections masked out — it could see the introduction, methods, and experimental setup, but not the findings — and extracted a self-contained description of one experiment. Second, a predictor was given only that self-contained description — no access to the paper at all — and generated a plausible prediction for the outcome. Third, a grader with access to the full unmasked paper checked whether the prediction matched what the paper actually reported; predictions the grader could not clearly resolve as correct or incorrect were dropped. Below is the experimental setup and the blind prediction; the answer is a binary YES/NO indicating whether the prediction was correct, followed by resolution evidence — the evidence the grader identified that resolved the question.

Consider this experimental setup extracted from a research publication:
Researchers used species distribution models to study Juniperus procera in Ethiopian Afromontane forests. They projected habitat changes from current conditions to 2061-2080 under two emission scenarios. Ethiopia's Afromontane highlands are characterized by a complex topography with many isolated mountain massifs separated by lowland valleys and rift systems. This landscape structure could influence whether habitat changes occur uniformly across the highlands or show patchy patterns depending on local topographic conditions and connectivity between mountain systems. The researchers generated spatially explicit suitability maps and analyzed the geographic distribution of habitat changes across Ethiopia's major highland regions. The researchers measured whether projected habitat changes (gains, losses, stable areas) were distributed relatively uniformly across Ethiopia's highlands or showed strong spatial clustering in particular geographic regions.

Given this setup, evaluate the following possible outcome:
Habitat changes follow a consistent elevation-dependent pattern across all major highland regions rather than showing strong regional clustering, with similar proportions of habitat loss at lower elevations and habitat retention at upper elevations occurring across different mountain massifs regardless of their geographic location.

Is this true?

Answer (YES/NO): NO